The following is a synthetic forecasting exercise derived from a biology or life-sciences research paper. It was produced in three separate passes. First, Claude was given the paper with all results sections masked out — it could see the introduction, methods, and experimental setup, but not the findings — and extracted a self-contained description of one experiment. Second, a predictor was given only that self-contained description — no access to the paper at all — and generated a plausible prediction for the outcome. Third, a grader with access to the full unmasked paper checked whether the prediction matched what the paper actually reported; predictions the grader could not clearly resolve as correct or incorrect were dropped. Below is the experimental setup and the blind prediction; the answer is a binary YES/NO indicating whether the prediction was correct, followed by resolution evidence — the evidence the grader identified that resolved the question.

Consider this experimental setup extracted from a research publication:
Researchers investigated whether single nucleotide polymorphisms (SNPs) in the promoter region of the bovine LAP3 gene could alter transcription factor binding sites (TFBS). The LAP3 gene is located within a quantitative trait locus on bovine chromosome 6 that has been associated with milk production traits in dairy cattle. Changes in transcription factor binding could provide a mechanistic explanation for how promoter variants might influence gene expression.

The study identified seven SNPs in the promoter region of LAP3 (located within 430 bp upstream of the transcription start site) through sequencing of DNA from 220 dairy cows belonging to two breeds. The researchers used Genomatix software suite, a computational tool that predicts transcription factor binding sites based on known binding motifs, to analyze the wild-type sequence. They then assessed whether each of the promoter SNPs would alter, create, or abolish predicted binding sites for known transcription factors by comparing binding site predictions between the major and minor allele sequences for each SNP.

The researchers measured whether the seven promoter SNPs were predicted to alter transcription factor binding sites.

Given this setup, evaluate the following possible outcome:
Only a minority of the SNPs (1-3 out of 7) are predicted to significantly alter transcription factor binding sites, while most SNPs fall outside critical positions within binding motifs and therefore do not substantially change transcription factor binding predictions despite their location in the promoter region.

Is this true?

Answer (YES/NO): YES